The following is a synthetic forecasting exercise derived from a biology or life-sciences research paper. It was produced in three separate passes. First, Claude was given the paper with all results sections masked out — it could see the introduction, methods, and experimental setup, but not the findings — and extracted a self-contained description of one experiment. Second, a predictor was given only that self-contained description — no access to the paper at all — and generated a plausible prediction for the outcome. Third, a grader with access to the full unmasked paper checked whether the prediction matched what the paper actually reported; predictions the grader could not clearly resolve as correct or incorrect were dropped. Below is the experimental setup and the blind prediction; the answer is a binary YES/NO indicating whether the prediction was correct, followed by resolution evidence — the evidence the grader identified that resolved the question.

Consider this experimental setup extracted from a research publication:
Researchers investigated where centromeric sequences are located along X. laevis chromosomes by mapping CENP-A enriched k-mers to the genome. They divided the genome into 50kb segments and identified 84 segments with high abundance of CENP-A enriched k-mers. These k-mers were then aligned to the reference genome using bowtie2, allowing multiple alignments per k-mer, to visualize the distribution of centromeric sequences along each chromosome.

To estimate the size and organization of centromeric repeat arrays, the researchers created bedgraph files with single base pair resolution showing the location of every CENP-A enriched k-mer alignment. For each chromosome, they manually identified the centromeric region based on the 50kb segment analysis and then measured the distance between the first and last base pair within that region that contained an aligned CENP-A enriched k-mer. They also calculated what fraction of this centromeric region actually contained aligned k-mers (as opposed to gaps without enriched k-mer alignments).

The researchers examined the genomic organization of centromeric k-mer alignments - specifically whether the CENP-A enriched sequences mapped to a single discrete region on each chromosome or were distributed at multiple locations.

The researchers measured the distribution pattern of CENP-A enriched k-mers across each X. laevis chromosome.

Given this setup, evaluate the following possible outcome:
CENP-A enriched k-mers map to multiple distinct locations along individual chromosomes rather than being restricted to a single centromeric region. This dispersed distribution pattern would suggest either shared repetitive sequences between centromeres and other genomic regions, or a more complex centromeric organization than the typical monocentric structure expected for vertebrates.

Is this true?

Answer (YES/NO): NO